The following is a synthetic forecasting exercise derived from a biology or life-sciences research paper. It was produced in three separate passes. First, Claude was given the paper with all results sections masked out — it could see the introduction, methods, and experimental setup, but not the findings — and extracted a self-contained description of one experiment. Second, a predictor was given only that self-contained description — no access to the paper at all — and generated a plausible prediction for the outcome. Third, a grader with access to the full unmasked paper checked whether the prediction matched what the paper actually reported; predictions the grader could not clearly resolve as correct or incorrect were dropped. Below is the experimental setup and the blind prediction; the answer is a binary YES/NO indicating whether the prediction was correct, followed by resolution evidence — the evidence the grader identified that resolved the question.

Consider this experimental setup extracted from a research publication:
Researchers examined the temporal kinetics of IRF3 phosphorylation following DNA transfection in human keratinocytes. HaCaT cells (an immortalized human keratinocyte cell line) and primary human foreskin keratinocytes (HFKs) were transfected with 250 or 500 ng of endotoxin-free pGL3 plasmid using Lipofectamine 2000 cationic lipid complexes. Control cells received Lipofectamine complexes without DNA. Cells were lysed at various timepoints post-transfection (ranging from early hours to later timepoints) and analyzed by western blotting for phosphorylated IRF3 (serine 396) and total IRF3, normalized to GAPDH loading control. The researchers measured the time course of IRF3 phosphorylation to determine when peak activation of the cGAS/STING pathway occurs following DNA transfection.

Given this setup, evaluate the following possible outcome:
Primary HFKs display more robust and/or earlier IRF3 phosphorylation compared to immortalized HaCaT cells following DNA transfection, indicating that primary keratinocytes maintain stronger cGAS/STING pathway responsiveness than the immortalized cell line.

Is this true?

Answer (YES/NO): NO